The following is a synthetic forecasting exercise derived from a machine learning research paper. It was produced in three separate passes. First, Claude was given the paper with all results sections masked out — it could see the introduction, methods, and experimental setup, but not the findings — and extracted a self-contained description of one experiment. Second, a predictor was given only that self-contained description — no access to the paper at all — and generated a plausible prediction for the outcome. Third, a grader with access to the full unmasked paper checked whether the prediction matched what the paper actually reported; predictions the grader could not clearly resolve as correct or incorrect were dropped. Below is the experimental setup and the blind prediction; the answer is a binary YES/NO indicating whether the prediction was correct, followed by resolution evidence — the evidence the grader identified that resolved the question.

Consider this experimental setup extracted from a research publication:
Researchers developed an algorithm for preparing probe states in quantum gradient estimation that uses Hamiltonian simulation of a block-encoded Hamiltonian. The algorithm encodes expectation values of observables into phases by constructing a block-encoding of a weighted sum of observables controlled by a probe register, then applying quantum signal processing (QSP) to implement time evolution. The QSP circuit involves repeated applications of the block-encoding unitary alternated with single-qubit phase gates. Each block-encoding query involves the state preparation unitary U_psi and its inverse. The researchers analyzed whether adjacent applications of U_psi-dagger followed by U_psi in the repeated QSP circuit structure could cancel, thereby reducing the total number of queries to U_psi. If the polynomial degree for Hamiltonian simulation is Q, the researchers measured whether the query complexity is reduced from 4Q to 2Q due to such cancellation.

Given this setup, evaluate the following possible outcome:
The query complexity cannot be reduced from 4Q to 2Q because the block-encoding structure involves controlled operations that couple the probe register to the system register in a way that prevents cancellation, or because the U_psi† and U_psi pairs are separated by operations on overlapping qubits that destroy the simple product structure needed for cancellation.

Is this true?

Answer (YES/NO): NO